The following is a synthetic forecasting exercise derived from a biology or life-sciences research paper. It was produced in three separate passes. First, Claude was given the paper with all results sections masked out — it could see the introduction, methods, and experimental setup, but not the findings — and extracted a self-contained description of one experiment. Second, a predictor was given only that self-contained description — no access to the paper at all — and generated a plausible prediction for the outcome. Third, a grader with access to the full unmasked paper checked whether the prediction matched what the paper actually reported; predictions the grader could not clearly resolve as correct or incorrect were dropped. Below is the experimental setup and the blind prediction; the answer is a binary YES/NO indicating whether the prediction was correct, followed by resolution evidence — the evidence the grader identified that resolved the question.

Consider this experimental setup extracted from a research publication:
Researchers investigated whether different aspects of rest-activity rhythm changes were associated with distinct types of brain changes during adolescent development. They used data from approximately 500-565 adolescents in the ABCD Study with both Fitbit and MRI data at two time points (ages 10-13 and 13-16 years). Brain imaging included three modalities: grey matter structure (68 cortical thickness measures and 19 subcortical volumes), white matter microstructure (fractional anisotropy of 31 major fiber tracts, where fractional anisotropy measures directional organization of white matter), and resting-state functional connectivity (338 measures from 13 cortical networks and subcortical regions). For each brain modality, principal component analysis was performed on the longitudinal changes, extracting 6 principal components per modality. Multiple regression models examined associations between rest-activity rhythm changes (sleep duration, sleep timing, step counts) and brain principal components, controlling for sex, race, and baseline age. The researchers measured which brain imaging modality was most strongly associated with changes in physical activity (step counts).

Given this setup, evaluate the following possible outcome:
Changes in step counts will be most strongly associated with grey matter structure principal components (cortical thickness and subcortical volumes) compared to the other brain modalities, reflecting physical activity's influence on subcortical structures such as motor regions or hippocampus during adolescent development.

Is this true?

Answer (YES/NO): NO